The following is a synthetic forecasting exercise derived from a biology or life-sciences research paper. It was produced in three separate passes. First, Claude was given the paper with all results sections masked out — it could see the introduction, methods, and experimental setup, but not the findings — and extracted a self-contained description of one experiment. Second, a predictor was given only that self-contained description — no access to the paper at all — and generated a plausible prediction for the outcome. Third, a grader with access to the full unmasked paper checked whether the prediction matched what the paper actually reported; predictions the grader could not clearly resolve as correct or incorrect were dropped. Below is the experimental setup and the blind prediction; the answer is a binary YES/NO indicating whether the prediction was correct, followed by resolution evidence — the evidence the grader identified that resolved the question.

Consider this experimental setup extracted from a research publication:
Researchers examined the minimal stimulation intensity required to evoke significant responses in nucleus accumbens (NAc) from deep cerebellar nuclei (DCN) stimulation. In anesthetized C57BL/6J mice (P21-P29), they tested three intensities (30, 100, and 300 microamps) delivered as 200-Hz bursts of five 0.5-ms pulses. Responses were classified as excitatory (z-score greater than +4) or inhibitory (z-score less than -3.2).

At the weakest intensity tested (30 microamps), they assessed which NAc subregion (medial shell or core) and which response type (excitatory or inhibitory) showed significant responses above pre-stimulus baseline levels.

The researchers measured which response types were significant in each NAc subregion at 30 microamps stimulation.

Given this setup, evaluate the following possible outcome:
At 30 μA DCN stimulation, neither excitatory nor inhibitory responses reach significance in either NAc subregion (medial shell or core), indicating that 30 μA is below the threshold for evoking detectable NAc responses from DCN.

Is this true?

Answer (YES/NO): NO